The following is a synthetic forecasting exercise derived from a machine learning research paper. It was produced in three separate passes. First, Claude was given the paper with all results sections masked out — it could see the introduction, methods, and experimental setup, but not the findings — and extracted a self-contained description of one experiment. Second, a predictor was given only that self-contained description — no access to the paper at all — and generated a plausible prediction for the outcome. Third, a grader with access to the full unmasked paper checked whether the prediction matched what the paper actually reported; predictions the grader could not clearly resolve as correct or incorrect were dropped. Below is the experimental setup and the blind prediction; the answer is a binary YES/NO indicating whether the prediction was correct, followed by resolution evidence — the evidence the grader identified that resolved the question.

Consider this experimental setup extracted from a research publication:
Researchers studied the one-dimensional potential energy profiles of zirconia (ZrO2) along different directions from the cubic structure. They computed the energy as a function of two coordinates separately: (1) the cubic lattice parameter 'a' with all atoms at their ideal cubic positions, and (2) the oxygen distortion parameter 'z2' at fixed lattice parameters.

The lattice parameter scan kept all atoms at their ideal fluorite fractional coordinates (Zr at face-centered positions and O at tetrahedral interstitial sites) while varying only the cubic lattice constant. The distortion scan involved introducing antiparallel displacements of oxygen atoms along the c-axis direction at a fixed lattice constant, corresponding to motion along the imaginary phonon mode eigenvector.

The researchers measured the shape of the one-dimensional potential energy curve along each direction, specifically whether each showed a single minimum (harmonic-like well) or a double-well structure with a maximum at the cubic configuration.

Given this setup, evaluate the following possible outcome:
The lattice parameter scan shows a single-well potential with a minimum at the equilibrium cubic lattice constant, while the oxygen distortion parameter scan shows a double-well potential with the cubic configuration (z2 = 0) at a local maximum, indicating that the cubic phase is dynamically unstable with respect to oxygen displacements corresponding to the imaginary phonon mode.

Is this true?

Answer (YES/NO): YES